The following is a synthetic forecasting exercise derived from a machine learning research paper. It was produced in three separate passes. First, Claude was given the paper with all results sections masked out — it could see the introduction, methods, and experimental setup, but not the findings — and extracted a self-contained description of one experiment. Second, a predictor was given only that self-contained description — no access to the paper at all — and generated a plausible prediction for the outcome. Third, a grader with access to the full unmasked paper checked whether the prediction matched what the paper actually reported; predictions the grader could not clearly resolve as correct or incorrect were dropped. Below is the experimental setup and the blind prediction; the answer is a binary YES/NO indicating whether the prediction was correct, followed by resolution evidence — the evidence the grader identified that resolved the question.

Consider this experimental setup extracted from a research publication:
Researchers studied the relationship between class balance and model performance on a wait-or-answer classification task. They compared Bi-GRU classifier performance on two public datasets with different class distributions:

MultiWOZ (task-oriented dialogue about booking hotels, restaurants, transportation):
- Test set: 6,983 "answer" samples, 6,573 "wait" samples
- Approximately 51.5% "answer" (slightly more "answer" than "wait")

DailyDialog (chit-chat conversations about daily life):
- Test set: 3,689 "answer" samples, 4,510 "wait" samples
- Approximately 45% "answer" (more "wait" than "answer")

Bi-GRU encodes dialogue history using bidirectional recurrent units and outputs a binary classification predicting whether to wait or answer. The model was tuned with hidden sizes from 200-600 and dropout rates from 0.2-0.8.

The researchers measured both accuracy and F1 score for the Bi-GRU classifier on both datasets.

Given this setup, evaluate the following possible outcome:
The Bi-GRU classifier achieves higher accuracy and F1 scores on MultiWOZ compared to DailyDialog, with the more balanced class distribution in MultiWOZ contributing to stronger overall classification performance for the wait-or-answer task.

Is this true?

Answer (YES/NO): NO